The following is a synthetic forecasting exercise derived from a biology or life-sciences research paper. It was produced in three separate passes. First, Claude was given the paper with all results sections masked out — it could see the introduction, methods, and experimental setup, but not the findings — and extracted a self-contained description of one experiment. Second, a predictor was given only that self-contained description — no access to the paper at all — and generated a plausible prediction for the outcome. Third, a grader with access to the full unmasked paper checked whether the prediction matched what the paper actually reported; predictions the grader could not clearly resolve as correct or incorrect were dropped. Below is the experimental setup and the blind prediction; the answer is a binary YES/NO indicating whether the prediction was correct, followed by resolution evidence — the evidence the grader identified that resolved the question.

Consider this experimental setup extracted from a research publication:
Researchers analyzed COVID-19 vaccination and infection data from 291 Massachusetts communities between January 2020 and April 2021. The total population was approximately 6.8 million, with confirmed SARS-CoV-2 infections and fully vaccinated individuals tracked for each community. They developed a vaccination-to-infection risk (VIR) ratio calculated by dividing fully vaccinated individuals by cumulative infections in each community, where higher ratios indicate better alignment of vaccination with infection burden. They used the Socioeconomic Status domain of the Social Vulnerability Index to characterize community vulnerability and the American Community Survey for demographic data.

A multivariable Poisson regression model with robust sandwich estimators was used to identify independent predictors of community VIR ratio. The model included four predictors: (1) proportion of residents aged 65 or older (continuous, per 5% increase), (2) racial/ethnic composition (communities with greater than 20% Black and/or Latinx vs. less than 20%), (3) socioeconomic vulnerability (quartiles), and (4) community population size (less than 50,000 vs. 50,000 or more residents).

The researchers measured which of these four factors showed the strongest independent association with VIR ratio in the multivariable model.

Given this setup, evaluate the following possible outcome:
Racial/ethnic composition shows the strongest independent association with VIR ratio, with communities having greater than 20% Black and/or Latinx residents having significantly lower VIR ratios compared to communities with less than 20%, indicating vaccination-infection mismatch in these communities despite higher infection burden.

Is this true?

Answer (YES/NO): NO